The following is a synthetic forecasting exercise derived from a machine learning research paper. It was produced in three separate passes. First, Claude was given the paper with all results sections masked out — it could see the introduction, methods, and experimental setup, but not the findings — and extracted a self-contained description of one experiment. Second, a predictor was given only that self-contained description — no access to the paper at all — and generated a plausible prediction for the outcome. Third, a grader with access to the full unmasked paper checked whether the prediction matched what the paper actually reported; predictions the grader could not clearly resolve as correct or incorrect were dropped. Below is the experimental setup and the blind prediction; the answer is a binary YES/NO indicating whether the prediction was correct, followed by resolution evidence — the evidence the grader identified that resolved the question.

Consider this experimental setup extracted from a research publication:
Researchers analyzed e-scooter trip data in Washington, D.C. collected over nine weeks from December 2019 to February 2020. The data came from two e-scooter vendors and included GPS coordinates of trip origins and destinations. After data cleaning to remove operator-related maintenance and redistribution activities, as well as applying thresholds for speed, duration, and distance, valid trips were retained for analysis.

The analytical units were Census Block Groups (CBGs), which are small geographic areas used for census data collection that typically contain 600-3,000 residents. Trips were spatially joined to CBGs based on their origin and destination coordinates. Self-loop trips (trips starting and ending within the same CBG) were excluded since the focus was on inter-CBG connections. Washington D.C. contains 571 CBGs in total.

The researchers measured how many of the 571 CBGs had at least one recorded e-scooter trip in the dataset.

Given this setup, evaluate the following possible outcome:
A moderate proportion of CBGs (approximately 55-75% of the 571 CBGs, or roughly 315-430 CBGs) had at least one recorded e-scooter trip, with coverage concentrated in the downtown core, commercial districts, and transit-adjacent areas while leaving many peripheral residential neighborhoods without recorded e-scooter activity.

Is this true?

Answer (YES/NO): NO